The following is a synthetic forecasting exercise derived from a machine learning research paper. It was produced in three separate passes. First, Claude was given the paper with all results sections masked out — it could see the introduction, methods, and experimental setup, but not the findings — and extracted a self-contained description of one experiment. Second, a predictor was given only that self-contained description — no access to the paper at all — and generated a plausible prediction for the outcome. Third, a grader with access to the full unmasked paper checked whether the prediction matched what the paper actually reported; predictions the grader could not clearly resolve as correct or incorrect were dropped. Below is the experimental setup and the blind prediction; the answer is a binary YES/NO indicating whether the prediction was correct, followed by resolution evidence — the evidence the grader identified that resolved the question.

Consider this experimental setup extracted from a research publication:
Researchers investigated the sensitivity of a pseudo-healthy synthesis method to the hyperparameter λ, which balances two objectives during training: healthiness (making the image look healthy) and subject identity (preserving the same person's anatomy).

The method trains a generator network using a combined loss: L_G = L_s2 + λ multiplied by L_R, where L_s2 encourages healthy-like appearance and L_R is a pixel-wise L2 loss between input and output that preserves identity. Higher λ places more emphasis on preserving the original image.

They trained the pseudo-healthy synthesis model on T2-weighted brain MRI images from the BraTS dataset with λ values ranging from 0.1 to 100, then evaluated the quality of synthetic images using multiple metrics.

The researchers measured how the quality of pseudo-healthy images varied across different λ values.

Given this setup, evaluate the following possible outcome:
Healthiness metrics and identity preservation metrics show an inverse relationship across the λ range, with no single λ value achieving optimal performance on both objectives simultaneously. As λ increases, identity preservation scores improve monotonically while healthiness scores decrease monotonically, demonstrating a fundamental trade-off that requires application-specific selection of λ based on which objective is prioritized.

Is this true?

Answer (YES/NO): NO